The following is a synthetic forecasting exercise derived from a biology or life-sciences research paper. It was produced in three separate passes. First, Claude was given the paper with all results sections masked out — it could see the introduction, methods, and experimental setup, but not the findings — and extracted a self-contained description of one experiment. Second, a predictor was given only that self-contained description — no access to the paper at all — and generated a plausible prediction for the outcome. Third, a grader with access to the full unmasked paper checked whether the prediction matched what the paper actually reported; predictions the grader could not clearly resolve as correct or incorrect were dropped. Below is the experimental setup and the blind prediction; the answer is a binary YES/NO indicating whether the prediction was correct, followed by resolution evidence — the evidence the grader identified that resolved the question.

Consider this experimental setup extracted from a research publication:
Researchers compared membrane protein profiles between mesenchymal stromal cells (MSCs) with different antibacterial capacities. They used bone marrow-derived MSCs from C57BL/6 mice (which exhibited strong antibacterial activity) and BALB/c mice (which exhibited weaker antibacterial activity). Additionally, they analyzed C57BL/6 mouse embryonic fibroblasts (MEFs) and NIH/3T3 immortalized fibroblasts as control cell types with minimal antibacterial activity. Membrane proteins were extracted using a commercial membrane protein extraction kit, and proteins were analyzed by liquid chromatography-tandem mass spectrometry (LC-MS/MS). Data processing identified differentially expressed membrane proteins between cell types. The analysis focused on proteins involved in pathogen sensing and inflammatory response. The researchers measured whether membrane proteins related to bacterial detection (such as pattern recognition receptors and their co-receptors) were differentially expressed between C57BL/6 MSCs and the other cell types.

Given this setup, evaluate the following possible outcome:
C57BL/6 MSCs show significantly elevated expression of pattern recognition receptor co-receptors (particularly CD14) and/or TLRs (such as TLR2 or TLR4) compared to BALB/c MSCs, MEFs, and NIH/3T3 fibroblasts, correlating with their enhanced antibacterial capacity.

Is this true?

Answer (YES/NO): YES